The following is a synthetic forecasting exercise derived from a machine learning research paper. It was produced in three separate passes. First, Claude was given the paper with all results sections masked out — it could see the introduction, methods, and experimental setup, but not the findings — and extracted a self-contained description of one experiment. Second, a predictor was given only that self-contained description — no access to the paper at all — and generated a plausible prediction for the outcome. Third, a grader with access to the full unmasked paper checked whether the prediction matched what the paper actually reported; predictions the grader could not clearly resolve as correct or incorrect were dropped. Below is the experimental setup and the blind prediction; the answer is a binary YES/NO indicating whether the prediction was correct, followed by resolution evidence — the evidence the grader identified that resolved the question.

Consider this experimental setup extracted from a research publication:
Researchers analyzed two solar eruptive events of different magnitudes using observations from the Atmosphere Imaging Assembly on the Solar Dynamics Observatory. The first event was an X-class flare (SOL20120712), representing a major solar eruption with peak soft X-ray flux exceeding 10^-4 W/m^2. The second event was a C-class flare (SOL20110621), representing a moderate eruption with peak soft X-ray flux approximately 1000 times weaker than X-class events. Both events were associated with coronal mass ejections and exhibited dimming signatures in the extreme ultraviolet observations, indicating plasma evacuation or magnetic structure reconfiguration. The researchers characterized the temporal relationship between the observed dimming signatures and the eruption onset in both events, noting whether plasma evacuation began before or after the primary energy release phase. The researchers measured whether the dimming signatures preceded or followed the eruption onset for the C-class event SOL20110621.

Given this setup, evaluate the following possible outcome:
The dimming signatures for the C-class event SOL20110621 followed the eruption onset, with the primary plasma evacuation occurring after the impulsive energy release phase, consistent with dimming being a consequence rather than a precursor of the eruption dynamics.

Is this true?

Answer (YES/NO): NO